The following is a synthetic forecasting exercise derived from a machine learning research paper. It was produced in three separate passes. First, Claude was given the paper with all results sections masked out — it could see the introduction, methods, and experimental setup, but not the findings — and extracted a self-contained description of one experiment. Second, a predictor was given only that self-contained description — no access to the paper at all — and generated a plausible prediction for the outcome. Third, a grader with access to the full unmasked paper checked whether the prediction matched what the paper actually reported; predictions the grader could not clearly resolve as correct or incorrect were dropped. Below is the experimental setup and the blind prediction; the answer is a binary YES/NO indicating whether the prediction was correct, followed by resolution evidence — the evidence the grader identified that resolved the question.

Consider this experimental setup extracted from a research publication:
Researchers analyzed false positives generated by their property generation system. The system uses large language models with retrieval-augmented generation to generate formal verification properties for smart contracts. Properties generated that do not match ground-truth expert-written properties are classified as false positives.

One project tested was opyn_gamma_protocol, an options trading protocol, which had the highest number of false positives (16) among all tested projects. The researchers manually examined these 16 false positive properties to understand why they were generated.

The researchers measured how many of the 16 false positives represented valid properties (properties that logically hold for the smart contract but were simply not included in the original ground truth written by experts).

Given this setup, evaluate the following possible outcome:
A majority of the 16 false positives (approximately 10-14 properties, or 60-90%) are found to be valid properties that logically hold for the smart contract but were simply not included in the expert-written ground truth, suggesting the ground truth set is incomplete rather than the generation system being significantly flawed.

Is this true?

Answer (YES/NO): YES